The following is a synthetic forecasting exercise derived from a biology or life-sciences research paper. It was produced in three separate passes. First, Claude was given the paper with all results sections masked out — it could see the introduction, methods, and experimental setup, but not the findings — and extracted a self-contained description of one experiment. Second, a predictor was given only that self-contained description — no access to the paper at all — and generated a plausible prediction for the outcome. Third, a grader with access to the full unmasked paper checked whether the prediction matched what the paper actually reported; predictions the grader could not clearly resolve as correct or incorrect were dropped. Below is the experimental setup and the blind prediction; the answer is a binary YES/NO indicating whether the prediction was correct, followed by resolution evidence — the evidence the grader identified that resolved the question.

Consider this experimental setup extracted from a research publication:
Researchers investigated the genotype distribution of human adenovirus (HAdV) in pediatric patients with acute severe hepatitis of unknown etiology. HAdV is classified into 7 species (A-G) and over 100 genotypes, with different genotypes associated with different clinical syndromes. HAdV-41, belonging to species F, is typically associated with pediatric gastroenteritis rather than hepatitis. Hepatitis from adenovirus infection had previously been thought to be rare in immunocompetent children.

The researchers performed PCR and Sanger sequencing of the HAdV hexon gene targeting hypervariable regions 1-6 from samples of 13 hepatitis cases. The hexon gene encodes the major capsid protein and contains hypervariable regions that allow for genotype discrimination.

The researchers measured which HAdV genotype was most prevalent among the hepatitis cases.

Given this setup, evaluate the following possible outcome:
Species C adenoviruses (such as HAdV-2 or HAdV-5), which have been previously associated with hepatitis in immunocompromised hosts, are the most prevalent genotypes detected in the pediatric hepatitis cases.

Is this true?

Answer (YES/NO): NO